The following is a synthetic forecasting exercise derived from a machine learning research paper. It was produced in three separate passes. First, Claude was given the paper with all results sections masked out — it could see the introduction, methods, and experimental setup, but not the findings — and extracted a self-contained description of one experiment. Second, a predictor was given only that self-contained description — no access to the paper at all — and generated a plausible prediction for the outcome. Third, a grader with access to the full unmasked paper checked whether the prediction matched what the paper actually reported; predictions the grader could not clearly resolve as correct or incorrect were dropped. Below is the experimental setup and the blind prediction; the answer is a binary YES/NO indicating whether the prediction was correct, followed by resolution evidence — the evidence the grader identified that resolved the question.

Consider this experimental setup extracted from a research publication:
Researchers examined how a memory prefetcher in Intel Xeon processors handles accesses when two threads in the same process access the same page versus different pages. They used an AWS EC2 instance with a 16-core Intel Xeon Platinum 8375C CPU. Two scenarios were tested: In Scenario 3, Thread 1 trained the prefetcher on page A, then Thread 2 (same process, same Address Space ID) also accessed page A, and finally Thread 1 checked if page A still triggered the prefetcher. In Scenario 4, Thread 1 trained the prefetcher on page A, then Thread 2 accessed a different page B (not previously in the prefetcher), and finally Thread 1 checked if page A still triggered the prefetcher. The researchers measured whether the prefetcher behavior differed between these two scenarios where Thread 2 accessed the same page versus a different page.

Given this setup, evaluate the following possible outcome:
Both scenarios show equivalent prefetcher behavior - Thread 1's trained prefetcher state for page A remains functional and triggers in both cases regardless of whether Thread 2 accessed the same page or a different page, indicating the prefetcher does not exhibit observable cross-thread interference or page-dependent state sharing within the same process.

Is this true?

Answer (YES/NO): NO